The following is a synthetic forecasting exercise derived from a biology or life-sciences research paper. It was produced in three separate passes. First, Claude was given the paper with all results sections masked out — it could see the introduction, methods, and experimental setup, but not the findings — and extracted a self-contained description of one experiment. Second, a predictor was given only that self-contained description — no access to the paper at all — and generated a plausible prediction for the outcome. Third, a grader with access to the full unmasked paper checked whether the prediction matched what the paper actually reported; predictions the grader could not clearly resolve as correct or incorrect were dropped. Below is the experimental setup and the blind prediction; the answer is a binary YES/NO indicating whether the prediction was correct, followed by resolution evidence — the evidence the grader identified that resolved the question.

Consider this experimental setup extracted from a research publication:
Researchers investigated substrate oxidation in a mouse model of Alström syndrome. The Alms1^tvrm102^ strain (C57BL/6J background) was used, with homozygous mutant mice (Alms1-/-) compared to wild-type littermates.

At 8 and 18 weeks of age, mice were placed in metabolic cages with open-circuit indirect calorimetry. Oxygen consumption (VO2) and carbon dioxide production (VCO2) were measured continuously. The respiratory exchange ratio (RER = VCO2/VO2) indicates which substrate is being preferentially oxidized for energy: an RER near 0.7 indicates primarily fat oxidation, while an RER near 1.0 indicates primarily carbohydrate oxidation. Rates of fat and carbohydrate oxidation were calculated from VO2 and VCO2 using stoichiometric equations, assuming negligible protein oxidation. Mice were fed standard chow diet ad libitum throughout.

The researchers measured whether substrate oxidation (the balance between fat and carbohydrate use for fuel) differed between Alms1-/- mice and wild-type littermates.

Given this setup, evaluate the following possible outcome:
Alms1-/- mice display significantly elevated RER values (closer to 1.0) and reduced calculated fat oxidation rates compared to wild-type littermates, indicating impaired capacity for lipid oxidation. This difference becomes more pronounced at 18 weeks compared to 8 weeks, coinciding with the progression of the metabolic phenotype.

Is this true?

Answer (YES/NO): NO